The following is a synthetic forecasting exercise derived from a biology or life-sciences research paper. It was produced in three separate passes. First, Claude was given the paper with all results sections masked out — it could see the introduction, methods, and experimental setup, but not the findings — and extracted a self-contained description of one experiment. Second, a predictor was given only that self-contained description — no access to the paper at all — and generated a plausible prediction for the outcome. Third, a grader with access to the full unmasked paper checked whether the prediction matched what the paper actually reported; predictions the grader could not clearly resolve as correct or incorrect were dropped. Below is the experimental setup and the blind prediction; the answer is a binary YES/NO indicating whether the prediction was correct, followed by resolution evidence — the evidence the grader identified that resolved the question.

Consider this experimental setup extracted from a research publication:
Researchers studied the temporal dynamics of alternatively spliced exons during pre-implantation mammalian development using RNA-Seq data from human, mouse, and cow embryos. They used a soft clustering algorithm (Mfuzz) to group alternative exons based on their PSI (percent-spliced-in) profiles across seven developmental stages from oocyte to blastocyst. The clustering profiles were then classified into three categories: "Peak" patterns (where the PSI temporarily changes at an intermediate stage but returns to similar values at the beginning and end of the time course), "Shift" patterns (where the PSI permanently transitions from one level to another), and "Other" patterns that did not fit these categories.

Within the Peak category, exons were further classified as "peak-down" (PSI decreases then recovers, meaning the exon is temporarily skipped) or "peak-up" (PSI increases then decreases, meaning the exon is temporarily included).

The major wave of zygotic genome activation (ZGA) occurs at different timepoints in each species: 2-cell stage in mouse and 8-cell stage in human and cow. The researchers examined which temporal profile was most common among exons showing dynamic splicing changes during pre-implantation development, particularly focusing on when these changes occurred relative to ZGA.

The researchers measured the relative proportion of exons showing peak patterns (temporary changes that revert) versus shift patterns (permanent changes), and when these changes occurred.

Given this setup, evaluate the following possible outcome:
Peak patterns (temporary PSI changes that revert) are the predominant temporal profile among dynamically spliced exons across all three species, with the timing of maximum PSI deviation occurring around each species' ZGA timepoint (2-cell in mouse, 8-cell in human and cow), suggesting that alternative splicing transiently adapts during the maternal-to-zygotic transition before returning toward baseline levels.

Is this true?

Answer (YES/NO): YES